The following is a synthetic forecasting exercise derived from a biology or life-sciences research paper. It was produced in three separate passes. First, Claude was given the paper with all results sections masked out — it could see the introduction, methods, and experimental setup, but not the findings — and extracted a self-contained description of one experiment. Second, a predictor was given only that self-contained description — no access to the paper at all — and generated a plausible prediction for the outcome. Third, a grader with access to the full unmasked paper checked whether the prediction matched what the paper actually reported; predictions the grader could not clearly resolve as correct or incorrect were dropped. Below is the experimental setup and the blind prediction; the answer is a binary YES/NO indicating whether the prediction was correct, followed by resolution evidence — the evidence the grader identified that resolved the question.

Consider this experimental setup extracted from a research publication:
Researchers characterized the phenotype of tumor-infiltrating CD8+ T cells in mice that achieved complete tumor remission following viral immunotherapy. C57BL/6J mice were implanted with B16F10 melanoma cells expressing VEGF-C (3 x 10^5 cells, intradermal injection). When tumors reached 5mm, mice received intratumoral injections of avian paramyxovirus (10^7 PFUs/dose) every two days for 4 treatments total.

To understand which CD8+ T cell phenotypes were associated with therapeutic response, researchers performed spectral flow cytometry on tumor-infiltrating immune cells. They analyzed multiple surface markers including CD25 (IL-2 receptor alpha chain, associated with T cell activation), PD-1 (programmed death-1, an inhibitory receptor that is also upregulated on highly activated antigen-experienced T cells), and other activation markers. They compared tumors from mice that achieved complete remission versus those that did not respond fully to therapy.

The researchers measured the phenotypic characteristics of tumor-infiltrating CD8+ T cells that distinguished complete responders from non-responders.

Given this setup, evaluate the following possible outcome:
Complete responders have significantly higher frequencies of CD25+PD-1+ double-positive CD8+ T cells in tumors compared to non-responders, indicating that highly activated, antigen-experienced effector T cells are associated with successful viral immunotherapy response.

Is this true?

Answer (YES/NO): YES